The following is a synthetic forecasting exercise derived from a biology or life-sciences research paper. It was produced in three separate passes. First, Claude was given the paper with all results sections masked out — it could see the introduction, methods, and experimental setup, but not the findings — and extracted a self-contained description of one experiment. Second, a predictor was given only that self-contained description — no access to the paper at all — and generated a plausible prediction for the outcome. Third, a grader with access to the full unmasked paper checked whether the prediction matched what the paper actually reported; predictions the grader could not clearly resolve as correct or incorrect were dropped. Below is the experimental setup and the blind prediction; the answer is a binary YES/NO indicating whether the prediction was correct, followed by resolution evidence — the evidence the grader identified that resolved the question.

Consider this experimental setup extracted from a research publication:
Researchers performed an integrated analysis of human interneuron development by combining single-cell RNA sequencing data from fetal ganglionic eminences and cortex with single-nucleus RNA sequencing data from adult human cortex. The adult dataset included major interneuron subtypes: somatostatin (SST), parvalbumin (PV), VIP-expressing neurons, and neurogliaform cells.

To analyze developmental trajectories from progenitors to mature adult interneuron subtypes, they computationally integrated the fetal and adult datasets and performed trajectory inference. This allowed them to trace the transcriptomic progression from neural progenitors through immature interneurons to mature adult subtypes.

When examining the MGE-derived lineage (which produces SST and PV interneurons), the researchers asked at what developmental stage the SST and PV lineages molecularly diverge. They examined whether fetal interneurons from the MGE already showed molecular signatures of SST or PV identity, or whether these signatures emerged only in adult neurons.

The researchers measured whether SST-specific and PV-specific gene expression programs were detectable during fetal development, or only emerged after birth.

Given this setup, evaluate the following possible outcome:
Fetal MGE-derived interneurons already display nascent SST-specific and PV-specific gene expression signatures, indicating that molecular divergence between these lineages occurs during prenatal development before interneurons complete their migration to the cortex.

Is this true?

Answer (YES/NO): YES